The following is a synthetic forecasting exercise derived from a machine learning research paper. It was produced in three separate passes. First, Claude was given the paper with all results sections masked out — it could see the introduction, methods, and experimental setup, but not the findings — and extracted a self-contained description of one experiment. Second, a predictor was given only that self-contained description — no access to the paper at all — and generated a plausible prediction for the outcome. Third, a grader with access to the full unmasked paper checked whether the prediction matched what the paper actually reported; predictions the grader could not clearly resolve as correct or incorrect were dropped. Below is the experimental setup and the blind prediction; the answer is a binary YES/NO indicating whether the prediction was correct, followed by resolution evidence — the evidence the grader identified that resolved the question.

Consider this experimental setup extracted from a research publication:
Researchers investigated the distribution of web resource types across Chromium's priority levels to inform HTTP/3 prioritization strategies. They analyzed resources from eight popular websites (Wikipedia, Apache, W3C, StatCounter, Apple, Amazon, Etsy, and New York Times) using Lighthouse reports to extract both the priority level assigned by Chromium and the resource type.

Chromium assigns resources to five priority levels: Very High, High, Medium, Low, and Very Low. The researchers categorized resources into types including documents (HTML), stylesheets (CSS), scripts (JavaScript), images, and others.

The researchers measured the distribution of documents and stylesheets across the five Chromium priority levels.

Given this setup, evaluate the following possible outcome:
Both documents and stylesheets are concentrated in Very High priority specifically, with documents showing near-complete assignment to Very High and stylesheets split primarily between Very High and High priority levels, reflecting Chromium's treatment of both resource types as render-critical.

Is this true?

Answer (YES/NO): NO